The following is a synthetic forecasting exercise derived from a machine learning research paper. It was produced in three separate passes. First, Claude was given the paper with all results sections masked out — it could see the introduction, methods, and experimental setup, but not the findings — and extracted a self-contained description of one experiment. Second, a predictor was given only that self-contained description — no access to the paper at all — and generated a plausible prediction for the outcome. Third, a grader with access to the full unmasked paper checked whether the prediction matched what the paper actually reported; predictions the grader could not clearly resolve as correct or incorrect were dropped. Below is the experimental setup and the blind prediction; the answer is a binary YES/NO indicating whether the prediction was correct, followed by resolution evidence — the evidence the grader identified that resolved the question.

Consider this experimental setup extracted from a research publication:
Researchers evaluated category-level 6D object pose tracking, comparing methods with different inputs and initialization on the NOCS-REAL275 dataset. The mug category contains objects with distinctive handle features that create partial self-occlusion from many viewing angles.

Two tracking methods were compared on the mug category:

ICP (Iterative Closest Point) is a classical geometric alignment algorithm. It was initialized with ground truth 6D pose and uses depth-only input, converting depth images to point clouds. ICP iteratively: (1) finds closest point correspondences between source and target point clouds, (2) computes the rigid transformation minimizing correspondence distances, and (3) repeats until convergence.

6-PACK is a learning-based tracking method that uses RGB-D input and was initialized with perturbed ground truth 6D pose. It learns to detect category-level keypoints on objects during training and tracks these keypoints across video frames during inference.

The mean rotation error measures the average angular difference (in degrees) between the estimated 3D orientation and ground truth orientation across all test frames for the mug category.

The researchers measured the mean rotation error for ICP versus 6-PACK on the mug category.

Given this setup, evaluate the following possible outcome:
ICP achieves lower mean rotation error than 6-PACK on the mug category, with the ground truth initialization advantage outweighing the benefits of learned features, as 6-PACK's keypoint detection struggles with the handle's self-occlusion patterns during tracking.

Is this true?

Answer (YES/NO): NO